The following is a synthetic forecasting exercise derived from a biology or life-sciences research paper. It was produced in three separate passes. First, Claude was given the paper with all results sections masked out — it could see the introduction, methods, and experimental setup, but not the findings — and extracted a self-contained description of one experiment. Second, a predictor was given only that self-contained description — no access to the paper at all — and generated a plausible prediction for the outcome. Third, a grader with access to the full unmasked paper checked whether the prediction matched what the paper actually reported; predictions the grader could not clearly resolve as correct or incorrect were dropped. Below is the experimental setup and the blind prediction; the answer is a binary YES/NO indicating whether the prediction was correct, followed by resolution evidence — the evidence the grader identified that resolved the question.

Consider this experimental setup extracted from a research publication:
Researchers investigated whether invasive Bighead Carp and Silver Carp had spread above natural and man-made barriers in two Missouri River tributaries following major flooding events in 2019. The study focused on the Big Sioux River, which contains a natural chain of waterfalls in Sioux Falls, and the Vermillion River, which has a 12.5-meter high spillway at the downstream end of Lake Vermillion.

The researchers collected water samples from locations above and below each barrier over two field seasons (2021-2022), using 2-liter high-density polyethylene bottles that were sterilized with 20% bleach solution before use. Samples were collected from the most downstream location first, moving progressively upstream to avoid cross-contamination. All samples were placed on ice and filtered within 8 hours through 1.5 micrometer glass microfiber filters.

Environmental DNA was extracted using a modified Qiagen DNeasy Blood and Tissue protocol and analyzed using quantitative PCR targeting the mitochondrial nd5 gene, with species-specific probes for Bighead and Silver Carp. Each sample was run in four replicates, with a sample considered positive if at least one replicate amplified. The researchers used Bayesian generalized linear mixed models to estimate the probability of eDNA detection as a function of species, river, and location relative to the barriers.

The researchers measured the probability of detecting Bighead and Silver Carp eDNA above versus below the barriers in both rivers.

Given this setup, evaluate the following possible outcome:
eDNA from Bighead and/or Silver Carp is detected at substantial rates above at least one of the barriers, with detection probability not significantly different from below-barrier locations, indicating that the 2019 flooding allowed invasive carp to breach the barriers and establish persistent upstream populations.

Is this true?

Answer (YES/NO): NO